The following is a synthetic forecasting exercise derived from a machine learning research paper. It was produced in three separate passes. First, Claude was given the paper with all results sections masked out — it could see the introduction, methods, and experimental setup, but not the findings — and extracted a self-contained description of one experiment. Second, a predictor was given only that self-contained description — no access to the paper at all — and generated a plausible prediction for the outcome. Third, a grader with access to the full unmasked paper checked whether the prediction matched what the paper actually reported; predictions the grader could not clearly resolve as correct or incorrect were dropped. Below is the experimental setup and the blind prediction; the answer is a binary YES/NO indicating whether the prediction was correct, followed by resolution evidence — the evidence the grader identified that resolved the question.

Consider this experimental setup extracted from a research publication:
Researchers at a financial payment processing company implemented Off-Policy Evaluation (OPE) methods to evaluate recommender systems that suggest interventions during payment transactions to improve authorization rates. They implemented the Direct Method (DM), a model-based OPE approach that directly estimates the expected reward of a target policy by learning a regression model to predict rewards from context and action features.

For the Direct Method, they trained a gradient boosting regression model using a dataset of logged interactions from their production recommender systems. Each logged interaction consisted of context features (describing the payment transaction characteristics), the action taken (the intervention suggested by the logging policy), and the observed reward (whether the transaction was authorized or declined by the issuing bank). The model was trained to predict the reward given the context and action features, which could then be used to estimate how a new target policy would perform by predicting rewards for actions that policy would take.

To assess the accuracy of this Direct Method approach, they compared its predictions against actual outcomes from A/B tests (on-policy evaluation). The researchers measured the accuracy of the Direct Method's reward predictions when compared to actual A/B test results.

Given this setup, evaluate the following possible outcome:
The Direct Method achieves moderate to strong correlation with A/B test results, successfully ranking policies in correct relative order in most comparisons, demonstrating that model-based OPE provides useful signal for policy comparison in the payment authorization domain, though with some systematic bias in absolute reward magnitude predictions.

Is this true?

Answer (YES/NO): NO